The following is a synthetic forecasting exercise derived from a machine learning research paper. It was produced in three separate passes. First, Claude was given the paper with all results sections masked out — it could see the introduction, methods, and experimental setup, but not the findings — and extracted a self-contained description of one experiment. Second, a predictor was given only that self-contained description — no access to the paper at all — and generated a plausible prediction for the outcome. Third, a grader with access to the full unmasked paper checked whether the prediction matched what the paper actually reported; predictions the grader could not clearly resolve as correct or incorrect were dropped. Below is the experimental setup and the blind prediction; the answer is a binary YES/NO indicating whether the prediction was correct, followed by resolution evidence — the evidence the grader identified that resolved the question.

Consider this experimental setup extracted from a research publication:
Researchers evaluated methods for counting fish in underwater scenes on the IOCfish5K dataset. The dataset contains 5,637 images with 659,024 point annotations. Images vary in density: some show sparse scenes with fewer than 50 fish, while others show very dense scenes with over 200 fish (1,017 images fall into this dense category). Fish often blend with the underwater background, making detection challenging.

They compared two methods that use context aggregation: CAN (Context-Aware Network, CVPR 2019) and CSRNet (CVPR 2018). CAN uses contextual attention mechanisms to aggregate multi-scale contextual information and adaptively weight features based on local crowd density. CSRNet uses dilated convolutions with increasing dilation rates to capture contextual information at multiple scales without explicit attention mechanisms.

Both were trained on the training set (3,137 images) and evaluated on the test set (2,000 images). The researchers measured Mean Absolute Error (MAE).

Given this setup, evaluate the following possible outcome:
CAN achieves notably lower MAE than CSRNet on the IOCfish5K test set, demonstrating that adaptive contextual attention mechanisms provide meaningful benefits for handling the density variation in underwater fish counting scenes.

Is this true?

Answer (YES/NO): NO